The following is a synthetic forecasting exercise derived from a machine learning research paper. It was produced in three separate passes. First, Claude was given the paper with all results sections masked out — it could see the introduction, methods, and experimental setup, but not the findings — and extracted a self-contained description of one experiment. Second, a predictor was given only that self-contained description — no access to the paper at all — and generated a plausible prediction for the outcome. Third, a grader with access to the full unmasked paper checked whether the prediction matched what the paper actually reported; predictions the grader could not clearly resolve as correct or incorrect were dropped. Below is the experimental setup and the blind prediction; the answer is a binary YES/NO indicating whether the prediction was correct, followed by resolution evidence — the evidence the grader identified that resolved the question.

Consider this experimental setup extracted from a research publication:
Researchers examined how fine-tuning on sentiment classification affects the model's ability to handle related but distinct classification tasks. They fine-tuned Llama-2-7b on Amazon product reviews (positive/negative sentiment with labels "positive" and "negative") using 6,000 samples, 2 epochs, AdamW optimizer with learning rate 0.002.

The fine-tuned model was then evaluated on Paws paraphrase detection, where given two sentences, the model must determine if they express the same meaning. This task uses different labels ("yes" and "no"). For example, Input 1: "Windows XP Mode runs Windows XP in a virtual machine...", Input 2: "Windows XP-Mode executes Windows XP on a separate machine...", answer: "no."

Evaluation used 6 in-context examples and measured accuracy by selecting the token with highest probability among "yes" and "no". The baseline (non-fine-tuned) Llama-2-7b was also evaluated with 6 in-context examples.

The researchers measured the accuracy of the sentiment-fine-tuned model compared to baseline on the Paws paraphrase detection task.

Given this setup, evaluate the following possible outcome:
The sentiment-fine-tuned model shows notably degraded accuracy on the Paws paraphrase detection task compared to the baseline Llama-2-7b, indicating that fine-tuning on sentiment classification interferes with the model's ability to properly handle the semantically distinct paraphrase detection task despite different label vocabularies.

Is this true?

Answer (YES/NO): NO